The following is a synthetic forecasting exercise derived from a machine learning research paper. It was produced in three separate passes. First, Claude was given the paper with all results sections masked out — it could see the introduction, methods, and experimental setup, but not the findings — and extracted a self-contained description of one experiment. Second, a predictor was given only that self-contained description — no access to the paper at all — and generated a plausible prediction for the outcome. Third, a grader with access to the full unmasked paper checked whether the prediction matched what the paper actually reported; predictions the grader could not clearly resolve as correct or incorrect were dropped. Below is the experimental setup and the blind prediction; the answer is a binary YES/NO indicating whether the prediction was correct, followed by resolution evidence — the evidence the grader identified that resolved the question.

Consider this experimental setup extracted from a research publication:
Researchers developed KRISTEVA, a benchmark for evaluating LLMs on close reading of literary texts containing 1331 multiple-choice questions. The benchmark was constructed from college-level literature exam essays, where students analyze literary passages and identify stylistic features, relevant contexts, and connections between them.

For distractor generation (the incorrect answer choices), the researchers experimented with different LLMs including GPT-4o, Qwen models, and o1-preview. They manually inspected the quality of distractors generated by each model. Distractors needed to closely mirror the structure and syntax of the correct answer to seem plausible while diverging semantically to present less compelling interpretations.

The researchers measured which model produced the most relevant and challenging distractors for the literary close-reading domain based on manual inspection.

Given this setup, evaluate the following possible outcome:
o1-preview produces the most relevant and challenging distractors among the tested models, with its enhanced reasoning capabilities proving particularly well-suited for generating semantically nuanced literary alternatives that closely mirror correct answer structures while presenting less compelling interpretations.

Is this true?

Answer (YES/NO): YES